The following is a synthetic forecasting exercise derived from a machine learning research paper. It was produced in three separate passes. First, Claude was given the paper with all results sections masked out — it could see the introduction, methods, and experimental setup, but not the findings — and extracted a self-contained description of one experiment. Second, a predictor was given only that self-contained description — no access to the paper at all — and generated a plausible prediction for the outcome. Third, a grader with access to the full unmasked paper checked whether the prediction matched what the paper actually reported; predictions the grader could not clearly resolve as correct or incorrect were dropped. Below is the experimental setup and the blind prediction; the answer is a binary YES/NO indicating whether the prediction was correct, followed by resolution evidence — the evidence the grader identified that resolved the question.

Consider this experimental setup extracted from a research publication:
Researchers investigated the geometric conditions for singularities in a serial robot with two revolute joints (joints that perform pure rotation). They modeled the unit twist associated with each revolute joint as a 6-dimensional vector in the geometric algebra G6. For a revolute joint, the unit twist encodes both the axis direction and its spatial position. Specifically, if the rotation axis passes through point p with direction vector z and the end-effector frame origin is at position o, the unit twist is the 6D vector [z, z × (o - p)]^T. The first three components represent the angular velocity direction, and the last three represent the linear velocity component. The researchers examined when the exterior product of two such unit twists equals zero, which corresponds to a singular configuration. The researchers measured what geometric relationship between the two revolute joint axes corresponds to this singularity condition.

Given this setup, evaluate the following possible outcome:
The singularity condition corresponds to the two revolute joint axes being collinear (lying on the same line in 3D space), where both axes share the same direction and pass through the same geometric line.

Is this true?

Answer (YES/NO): YES